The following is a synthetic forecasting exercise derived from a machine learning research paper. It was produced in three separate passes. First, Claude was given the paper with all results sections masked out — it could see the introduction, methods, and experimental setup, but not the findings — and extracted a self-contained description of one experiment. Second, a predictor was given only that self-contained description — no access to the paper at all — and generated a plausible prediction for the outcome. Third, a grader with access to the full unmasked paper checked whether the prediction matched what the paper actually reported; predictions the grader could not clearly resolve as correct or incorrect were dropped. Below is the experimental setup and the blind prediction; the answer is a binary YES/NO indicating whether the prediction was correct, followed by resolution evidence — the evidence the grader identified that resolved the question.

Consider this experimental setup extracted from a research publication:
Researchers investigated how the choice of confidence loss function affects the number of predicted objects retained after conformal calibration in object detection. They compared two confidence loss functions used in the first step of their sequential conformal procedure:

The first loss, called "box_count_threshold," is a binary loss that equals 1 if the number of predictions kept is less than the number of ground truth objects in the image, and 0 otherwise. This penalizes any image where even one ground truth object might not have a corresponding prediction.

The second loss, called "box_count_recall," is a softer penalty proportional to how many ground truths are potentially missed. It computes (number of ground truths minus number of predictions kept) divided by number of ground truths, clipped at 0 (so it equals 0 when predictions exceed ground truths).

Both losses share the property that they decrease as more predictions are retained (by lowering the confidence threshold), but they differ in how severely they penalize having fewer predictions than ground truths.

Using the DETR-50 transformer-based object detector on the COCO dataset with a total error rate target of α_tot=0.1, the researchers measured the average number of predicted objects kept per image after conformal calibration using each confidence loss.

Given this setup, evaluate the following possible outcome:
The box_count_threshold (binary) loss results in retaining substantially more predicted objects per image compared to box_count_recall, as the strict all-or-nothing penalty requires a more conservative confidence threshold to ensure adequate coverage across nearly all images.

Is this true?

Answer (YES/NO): YES